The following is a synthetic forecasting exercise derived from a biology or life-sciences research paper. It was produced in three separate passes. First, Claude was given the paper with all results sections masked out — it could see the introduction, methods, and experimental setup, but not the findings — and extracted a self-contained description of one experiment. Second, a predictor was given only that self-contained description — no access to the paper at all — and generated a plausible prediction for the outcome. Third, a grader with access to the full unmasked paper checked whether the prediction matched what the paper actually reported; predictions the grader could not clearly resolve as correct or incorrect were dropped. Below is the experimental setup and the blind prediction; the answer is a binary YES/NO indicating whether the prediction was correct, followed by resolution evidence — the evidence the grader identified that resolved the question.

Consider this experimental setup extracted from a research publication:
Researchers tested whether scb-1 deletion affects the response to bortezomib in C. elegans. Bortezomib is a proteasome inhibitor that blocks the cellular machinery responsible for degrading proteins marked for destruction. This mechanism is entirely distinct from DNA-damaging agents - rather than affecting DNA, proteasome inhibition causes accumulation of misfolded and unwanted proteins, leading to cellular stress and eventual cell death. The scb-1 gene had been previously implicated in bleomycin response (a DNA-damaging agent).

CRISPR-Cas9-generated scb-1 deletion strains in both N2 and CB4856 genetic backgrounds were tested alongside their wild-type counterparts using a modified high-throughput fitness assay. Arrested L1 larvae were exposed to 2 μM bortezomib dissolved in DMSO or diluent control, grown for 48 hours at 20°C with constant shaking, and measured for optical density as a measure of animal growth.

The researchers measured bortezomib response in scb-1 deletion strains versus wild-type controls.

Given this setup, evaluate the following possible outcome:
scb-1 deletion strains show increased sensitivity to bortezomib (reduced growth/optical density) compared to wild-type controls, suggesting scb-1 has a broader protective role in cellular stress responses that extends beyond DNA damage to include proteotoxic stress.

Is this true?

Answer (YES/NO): NO